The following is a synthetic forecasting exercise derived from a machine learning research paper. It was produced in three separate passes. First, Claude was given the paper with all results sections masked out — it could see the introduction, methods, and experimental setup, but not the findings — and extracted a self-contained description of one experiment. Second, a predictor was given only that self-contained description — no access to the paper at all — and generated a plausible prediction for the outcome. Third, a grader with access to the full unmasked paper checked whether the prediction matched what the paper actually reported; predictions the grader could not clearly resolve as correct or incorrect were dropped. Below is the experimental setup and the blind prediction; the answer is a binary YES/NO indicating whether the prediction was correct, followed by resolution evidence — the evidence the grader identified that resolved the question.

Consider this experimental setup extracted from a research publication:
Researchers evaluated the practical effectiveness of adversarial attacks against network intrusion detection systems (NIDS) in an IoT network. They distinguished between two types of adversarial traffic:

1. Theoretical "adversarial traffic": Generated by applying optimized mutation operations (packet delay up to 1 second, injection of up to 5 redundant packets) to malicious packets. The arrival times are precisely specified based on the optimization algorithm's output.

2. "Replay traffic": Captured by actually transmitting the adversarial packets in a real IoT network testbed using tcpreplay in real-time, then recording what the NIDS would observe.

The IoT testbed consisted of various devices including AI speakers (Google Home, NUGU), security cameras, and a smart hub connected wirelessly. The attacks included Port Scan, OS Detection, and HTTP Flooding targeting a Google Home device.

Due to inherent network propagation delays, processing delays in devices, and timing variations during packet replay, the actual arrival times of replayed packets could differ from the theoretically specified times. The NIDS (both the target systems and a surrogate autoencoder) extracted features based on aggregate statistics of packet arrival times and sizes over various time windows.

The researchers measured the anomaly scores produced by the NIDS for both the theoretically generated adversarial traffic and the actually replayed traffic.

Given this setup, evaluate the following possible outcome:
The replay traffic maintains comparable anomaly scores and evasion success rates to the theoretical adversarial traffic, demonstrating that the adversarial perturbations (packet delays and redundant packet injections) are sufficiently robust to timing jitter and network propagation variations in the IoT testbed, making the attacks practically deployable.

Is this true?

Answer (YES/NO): NO